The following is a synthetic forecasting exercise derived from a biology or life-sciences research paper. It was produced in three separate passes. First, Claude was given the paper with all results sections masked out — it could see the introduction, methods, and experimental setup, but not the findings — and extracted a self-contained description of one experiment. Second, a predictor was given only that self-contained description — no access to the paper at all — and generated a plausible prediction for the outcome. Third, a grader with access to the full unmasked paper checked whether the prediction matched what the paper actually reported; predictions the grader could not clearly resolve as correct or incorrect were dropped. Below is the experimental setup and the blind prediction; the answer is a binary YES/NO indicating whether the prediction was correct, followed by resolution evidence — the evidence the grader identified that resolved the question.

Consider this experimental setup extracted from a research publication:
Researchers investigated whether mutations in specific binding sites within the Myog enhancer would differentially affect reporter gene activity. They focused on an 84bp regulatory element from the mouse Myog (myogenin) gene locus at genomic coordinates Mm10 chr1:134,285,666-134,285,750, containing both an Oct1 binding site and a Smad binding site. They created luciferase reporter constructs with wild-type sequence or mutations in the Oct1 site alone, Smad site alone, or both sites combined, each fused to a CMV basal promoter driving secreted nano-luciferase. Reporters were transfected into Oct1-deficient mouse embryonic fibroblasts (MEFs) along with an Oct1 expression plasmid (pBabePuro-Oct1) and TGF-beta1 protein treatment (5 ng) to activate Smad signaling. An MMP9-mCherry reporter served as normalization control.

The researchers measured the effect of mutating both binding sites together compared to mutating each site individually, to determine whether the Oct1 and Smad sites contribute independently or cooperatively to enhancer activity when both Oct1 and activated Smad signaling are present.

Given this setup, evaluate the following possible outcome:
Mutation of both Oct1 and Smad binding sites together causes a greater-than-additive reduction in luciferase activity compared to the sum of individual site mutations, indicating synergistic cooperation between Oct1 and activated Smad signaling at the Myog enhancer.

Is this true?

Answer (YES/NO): YES